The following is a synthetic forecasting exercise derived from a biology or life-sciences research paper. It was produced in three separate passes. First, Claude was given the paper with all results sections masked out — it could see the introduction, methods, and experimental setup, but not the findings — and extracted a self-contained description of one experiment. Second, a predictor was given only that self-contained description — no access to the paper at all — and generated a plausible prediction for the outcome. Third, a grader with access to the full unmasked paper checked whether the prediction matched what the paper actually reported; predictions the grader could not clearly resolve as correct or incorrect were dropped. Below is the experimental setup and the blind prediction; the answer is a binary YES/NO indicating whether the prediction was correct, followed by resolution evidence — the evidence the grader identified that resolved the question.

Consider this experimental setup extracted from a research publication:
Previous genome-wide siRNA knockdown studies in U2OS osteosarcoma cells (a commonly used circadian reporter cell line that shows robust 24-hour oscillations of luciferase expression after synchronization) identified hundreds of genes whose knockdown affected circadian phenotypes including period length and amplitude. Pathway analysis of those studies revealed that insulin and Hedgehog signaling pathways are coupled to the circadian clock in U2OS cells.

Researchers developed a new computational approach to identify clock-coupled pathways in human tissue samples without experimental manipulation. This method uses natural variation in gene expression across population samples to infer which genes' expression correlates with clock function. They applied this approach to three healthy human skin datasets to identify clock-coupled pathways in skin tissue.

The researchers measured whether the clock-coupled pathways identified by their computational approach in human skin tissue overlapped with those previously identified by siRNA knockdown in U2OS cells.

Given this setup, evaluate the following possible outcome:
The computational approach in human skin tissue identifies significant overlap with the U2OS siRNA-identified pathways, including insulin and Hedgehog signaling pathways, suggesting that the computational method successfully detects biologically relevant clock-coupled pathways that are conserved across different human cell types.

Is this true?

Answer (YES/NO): NO